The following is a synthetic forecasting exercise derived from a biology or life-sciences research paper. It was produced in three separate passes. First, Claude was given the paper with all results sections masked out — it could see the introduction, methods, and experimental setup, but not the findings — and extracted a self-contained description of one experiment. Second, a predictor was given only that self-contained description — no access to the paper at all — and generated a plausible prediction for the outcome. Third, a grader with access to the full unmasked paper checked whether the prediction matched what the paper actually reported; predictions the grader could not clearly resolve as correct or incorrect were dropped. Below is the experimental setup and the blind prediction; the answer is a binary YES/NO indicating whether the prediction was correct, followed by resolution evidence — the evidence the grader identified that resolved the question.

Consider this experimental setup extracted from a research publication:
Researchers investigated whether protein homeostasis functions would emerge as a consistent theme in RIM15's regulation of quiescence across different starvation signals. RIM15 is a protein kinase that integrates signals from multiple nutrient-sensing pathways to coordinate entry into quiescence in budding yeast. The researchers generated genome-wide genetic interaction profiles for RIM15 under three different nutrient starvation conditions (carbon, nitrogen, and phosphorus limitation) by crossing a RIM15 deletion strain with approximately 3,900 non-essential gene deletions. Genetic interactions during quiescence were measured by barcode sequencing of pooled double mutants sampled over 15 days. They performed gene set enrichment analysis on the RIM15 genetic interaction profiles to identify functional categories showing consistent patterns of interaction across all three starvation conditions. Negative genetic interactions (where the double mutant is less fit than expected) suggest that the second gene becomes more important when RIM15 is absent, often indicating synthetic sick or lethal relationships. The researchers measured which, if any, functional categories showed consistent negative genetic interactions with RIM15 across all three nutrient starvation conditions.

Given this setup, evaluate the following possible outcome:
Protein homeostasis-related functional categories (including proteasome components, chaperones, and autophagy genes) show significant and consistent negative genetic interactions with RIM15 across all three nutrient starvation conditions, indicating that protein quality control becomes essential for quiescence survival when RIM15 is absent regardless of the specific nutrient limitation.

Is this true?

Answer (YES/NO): NO